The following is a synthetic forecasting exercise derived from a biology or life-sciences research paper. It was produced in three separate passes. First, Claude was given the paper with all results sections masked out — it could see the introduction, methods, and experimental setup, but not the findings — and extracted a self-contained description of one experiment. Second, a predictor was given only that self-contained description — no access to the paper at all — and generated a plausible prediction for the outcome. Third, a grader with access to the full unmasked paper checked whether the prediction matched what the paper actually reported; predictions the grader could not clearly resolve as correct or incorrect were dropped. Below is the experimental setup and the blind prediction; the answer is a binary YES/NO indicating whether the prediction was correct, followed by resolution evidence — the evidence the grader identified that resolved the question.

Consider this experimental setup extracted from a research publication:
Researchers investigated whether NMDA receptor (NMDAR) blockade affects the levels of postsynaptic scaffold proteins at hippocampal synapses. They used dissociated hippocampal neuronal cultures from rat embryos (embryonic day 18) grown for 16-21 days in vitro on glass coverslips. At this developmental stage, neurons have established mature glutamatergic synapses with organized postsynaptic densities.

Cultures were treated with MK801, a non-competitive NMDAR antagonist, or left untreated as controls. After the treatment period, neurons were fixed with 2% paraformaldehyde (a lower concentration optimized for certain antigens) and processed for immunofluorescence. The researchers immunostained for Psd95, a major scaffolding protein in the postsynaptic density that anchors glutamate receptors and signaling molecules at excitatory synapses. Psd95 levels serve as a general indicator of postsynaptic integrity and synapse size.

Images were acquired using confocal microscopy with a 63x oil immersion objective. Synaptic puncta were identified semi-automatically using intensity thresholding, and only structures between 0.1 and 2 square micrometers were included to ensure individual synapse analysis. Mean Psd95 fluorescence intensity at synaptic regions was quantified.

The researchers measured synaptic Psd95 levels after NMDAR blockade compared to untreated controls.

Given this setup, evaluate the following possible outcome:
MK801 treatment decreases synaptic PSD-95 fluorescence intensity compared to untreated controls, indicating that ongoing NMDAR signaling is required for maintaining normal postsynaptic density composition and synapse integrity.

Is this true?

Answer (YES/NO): NO